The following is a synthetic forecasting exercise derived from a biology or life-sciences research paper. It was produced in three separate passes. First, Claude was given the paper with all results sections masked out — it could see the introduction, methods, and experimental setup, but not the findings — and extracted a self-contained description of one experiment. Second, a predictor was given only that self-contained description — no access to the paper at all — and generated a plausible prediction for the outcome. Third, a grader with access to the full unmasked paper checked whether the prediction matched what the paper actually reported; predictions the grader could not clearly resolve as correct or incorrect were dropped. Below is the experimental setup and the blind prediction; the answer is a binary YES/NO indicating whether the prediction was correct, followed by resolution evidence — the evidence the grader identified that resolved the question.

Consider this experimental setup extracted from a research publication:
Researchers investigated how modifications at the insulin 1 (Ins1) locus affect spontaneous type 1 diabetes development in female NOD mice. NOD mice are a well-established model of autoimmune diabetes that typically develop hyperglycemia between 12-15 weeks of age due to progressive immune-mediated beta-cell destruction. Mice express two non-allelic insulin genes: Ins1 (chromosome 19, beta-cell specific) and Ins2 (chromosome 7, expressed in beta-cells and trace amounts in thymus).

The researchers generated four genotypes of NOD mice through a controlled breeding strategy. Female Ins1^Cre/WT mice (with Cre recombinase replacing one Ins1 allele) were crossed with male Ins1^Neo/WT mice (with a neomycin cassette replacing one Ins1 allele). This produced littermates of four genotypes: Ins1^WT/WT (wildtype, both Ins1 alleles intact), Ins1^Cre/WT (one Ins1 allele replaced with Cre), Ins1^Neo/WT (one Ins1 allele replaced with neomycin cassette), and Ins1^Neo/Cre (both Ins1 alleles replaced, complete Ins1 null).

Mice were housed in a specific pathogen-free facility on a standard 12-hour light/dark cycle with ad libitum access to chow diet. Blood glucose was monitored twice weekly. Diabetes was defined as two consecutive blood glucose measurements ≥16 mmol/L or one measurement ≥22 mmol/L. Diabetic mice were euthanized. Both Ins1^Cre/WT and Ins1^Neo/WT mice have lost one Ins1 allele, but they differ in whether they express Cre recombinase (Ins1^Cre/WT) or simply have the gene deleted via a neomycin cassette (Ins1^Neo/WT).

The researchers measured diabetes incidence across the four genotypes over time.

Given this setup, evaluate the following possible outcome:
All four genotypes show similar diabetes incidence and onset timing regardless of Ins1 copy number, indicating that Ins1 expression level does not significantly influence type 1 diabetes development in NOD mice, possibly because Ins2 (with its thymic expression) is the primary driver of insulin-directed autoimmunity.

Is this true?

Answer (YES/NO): NO